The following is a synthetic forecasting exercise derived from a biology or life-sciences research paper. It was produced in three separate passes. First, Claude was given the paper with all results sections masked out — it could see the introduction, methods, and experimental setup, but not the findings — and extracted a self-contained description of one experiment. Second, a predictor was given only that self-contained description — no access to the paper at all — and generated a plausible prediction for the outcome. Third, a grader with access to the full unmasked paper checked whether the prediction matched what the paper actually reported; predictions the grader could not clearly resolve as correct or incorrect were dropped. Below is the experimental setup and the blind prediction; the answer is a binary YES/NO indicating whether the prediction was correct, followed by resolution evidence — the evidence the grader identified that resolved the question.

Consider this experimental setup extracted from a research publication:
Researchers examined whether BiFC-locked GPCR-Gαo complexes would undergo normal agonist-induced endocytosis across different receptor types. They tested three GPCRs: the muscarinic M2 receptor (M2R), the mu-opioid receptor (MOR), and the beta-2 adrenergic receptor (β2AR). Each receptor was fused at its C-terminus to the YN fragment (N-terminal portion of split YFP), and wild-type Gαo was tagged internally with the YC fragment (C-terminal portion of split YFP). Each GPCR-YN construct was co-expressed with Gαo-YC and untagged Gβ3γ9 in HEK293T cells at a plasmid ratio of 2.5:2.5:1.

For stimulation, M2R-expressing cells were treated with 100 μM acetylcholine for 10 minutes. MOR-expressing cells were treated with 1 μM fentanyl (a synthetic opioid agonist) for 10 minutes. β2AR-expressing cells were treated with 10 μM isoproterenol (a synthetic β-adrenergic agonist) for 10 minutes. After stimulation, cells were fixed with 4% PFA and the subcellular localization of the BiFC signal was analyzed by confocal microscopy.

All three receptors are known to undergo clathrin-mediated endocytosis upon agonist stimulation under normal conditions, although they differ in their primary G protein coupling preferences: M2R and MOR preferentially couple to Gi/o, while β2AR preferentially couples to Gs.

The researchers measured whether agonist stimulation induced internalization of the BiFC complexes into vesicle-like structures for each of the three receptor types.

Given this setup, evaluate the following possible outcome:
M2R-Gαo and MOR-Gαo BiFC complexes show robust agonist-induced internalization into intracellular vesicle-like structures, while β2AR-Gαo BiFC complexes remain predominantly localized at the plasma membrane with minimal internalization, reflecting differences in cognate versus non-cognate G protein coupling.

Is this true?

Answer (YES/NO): NO